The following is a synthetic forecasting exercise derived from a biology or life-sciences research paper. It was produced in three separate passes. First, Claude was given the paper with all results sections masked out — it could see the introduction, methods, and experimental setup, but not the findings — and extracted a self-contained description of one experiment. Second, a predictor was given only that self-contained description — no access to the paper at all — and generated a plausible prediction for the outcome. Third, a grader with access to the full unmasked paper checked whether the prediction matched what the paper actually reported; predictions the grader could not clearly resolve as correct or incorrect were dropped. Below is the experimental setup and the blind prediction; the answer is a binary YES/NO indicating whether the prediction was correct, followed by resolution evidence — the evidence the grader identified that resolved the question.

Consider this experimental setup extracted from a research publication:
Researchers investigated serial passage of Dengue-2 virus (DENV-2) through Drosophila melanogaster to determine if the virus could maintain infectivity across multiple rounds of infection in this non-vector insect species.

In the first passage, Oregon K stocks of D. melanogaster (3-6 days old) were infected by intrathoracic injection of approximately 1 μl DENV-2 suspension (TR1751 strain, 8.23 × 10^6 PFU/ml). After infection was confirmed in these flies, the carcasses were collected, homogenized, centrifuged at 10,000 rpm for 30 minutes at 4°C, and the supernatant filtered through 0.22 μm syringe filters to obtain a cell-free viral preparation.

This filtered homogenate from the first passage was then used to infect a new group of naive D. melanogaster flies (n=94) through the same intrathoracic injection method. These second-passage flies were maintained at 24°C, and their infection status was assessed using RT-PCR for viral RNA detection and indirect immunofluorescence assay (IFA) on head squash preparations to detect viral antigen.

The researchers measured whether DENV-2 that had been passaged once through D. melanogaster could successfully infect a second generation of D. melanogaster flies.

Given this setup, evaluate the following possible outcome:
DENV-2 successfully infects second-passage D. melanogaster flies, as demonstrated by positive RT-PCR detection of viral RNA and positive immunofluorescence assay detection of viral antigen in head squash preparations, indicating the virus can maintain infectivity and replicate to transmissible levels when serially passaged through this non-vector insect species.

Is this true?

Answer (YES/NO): YES